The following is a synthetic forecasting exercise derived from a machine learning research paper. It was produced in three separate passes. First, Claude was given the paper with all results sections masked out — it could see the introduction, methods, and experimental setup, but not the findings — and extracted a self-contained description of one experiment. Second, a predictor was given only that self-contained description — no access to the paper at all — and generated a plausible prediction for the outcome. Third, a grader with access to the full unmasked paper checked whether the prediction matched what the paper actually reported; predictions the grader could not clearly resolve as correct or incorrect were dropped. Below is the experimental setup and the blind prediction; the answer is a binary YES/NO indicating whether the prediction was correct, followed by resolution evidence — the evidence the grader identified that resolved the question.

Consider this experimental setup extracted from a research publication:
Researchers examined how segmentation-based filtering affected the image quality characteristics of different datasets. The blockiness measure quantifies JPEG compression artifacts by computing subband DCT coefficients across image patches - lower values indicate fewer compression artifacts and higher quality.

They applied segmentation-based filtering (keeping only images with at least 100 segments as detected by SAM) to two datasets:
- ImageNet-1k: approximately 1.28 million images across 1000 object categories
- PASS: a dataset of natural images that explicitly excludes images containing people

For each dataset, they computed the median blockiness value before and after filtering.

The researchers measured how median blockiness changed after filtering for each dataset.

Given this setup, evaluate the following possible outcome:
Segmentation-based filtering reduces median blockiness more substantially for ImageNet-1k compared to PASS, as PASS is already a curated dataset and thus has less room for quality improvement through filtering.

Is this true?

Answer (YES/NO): NO